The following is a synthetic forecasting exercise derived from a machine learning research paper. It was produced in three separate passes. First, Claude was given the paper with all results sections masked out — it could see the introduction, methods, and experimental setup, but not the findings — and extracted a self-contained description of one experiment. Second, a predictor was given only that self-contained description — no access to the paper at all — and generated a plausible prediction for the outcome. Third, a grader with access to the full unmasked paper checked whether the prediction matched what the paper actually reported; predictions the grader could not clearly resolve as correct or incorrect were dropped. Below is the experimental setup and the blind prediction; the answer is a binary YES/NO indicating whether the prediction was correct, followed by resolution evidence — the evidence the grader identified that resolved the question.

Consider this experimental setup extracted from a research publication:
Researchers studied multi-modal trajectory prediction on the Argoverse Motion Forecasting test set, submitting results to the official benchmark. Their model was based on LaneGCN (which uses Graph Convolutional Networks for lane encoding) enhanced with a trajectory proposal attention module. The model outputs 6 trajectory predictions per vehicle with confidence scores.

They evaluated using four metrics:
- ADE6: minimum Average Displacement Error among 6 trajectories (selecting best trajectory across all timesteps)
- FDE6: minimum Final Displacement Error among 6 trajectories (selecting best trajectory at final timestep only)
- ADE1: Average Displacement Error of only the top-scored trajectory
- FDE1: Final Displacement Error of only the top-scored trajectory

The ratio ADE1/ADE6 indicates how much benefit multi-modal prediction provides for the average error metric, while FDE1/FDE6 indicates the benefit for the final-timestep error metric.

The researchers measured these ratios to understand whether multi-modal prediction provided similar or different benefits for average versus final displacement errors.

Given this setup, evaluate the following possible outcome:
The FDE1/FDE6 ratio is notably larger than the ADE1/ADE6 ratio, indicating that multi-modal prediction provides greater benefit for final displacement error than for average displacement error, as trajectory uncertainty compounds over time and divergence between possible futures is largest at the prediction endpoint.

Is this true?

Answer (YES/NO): YES